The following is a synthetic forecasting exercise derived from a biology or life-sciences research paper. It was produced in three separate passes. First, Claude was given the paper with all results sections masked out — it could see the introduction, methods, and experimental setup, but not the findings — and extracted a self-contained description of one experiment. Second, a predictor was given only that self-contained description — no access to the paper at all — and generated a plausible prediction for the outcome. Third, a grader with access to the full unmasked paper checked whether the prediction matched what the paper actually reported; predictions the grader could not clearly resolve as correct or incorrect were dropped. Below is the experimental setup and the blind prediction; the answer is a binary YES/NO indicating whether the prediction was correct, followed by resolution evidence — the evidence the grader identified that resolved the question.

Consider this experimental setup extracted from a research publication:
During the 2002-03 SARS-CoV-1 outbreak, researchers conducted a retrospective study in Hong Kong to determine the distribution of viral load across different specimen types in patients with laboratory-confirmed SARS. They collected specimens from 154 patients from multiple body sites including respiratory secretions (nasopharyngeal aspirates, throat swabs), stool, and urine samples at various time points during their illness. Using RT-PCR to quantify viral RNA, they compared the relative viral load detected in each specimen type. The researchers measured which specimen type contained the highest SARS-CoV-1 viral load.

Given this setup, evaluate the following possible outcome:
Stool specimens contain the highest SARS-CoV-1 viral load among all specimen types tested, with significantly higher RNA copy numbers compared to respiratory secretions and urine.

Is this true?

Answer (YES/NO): YES